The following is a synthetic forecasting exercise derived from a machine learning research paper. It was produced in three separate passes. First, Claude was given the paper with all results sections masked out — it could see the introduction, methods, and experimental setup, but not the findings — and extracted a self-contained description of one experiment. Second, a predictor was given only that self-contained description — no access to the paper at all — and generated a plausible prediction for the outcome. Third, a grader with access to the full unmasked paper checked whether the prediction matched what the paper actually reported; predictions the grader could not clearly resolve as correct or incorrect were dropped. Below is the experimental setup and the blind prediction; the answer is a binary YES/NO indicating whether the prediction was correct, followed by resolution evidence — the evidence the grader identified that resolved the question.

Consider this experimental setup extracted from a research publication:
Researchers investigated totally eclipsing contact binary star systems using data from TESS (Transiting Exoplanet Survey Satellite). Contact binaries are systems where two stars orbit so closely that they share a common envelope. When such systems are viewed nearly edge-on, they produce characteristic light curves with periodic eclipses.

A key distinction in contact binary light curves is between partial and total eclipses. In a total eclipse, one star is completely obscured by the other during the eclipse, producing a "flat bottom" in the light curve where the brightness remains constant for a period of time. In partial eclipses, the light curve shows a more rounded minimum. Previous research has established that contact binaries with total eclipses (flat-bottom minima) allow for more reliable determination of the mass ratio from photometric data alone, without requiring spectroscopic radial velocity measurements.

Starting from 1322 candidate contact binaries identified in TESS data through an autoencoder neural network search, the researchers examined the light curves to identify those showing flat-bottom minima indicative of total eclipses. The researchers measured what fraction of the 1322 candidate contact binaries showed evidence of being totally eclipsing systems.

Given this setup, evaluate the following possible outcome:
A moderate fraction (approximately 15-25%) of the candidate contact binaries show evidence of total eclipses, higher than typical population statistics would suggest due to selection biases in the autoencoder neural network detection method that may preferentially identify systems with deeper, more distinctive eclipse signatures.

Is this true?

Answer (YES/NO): NO